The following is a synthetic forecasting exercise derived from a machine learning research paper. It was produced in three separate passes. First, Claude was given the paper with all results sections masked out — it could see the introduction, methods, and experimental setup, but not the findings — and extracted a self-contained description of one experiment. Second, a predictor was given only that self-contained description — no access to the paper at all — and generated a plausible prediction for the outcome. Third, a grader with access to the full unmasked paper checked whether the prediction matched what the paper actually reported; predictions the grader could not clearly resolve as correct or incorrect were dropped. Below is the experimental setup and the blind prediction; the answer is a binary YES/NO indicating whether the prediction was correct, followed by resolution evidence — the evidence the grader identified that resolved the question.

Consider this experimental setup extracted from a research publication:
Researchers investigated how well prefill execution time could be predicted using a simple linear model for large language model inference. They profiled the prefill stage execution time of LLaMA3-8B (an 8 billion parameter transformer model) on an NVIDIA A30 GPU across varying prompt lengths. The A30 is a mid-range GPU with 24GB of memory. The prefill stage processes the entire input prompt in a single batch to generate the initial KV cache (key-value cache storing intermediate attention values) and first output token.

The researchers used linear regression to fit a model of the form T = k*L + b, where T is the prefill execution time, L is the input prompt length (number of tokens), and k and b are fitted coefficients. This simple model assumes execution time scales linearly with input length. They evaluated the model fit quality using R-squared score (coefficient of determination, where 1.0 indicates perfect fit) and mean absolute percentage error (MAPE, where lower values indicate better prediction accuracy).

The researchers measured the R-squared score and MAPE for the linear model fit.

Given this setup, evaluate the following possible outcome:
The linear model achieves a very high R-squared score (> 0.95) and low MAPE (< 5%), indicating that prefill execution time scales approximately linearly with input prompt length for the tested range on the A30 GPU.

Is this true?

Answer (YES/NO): NO